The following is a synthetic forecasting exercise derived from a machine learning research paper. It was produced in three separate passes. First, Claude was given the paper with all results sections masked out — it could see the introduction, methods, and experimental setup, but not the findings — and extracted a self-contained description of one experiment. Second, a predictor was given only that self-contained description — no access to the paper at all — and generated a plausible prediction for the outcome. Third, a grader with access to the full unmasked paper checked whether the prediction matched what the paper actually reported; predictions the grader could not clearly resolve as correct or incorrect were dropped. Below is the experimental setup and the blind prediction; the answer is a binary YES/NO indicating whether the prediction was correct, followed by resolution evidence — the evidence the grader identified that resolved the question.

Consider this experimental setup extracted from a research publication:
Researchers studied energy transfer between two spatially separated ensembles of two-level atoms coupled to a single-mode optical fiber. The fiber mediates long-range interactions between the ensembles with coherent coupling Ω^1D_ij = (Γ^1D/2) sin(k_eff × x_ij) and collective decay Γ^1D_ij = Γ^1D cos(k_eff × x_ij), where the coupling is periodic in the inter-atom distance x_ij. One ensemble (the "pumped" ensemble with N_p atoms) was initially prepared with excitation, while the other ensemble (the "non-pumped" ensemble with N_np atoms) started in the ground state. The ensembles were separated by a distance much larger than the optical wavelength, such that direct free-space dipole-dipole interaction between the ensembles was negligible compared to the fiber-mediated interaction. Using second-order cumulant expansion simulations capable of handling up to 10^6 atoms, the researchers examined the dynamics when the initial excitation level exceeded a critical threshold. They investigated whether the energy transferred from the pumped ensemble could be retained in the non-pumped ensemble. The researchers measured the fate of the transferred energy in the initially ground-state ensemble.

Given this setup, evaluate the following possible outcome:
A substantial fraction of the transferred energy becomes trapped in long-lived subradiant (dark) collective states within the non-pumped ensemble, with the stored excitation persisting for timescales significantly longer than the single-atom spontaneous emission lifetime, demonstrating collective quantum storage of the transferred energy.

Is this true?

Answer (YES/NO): YES